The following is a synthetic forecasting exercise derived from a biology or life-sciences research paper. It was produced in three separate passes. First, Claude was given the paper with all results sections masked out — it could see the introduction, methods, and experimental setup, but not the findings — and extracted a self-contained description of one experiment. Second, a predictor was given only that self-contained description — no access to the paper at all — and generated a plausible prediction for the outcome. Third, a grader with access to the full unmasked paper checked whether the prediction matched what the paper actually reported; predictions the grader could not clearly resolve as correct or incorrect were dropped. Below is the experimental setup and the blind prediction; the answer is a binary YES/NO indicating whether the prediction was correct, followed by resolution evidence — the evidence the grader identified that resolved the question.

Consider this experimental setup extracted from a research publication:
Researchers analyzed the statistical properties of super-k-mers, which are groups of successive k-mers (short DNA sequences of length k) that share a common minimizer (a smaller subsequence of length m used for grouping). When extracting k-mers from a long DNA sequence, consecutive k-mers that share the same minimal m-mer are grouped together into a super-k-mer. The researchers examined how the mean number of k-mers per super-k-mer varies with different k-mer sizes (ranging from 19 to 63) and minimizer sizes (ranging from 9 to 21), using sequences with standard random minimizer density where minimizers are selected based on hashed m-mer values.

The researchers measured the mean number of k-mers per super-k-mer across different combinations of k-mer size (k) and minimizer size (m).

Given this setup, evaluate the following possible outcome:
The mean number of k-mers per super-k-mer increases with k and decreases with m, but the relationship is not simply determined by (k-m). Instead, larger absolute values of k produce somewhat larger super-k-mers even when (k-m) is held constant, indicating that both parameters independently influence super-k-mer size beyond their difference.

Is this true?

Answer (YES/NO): NO